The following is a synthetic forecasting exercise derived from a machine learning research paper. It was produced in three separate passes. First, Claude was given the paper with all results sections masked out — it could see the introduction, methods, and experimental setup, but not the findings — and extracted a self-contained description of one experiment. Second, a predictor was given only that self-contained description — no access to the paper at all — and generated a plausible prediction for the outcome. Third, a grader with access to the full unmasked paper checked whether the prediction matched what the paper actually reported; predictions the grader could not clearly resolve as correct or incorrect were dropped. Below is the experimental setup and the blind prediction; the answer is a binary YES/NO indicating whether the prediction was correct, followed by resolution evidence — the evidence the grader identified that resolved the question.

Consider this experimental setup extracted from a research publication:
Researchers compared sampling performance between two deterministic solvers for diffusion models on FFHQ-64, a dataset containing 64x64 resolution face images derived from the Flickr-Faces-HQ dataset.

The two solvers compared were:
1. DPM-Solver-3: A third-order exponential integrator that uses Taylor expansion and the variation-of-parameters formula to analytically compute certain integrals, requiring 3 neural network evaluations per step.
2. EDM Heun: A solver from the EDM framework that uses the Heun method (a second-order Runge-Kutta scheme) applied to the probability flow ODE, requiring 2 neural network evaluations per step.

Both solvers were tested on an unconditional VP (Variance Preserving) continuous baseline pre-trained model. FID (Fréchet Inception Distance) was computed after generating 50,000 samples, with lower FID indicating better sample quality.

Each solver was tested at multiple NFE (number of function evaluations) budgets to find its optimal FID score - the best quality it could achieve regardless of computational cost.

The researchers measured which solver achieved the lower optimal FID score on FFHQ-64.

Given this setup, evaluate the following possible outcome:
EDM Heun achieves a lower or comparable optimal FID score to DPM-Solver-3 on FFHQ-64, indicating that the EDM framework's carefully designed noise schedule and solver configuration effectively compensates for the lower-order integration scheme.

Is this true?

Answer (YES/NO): YES